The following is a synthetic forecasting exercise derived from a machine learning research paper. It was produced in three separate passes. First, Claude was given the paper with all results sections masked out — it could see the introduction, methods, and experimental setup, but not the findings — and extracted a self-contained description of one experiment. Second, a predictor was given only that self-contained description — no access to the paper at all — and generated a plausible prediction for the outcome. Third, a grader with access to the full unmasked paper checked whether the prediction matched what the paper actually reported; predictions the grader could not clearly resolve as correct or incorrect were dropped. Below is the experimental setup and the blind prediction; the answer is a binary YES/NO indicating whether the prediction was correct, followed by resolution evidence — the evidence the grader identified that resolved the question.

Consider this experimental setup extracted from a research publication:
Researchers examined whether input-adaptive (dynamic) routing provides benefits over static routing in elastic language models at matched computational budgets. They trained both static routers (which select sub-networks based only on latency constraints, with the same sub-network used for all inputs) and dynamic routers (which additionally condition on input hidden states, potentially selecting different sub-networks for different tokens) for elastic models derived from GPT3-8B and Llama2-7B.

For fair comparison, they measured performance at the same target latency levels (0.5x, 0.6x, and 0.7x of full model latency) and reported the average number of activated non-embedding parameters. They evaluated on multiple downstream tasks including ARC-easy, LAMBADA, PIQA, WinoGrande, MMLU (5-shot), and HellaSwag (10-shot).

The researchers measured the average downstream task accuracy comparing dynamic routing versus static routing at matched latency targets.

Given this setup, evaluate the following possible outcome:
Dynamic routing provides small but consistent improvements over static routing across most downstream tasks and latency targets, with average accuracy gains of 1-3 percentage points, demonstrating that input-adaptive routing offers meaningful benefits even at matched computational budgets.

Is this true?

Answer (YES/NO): NO